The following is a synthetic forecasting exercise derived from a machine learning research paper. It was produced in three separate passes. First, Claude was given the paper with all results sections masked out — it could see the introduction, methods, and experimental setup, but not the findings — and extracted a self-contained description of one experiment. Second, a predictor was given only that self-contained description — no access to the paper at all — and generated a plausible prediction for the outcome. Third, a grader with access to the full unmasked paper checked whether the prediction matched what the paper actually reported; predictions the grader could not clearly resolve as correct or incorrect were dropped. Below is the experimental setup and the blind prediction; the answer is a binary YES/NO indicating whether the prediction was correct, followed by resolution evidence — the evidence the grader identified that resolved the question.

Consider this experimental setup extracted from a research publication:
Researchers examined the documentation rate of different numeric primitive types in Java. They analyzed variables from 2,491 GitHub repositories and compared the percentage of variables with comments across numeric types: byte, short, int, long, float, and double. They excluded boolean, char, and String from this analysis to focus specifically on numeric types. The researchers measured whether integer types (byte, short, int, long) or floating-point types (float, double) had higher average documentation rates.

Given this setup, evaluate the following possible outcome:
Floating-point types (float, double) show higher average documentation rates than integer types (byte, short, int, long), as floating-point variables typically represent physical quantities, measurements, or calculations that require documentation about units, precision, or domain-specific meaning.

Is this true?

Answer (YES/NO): YES